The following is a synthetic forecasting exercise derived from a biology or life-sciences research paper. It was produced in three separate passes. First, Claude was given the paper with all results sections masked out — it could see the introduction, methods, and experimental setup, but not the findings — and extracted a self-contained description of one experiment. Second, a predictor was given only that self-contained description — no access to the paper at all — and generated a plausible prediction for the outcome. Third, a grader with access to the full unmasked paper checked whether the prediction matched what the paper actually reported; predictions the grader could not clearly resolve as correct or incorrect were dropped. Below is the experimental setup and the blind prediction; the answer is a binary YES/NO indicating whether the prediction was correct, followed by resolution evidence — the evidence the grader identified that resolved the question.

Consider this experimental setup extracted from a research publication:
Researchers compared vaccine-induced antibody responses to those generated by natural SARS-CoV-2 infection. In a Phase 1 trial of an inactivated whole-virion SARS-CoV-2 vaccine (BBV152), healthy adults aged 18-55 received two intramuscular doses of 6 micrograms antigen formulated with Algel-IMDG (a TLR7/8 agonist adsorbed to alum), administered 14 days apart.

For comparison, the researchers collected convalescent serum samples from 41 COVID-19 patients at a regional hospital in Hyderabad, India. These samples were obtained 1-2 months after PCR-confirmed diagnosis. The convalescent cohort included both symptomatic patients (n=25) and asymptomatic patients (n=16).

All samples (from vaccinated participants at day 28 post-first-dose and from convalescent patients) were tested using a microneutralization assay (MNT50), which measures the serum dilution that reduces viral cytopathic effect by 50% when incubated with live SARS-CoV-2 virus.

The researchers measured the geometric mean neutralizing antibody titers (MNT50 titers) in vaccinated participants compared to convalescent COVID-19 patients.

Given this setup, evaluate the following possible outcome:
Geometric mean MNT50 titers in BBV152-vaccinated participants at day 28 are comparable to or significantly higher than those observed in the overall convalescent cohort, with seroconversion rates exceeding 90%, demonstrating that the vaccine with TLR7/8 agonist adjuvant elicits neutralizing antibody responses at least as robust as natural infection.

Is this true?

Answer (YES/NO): YES